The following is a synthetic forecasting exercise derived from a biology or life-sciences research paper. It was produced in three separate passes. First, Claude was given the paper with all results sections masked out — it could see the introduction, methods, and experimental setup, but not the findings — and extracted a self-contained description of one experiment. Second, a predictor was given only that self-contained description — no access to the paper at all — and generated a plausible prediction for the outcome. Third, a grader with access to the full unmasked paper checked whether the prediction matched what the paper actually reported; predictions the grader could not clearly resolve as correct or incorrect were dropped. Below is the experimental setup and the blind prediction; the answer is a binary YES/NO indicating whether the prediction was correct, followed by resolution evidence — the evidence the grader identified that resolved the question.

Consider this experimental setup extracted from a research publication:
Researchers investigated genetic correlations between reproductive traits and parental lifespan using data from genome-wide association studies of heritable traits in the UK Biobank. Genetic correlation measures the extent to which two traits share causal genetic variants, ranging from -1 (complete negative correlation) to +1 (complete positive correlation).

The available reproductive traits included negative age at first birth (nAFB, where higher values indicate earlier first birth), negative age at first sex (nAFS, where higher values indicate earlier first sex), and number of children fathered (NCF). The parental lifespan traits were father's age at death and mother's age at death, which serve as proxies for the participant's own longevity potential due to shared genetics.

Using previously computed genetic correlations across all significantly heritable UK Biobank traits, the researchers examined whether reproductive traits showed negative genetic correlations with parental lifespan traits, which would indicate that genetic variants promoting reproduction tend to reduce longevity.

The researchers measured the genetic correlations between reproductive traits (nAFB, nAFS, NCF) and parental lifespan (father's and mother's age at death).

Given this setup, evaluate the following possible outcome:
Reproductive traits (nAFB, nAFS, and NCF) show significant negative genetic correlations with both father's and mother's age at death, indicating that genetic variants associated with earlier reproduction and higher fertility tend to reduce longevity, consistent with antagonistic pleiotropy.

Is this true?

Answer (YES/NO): YES